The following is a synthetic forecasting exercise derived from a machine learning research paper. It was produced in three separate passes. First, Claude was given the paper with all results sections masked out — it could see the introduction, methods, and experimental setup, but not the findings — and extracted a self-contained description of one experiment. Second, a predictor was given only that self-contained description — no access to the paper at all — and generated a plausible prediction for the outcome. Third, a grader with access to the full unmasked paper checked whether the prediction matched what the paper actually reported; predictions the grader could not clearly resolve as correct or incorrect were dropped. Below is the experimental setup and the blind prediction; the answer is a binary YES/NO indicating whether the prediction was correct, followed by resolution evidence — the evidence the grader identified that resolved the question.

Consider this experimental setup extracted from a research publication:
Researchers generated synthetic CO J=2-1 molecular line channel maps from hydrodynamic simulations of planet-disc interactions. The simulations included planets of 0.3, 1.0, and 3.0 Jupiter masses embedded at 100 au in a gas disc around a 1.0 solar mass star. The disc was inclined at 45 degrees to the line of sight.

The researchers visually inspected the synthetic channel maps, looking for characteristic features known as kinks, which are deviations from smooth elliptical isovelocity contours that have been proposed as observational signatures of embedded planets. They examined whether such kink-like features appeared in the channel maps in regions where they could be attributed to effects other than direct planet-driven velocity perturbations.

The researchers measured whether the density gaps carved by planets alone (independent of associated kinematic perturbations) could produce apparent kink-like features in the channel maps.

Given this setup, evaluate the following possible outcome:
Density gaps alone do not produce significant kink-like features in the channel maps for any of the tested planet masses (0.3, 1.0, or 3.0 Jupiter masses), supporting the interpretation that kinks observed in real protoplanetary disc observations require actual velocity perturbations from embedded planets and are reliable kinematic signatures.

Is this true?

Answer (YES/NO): NO